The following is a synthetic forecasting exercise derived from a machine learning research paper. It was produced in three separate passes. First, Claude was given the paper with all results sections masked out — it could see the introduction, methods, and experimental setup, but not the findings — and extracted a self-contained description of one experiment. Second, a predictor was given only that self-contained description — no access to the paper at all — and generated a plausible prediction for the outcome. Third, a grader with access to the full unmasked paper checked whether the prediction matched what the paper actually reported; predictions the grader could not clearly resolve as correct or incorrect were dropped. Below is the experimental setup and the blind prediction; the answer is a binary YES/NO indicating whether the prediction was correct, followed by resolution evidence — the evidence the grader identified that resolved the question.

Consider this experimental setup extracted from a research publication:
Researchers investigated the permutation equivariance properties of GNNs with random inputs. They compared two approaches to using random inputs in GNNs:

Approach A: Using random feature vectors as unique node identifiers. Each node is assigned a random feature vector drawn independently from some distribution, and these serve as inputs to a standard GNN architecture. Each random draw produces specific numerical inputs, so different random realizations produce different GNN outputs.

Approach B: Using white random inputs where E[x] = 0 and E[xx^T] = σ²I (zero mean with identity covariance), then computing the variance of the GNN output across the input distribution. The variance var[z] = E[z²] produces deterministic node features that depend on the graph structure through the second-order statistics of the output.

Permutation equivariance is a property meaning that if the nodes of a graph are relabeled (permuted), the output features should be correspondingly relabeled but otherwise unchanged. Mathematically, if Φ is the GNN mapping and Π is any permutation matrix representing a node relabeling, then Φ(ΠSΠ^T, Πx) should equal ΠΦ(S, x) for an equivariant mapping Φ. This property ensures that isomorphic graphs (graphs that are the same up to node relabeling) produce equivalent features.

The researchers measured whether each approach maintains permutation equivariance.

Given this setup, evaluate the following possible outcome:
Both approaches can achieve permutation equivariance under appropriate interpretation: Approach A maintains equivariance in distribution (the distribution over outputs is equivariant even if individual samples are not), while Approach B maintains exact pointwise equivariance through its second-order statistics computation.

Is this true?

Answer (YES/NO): YES